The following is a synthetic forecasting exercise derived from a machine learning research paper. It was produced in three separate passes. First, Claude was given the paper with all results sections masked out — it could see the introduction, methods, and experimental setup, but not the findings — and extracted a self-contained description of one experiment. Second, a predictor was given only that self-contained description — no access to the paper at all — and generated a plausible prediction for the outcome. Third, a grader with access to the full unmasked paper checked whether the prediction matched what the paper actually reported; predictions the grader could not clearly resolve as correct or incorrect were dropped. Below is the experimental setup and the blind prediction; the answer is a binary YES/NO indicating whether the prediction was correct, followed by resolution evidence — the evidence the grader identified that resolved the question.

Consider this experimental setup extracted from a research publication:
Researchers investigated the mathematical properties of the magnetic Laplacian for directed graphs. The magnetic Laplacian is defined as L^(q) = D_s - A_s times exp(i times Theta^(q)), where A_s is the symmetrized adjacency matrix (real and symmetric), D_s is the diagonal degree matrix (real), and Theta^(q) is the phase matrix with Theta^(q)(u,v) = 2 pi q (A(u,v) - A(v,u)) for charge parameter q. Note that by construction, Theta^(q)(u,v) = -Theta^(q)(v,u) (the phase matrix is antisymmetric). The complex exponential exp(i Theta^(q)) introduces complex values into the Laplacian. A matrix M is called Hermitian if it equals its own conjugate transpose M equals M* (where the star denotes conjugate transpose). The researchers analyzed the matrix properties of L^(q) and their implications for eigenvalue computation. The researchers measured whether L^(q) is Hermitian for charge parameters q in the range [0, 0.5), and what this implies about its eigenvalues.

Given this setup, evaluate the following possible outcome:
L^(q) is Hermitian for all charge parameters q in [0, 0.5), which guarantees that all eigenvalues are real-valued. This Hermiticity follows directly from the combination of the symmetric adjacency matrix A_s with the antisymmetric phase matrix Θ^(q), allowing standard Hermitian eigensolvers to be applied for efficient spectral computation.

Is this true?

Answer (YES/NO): YES